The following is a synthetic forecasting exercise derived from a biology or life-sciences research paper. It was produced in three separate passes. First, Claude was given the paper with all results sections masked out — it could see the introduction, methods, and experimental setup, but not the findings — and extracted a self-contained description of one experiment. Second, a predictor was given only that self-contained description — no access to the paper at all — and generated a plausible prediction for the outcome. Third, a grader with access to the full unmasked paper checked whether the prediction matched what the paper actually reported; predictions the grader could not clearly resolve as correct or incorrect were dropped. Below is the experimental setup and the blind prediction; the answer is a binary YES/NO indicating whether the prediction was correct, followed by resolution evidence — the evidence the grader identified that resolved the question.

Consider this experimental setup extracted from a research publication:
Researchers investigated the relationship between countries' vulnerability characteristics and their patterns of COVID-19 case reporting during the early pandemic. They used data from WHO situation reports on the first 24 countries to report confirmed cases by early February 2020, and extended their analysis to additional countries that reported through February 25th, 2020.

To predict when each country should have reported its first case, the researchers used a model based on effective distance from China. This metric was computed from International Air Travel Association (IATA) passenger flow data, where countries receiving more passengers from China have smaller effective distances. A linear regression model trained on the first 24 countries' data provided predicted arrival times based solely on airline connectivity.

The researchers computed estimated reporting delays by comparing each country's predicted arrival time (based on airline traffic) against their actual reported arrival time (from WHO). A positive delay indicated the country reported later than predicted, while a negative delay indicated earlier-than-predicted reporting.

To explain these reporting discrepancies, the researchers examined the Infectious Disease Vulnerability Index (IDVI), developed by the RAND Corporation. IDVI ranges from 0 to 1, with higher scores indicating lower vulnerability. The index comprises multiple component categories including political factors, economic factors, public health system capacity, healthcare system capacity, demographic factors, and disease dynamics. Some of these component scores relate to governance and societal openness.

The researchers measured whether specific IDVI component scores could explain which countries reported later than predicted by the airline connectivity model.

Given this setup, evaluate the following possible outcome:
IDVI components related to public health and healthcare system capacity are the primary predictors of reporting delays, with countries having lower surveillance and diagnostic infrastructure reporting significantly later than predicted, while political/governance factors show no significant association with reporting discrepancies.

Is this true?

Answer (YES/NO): NO